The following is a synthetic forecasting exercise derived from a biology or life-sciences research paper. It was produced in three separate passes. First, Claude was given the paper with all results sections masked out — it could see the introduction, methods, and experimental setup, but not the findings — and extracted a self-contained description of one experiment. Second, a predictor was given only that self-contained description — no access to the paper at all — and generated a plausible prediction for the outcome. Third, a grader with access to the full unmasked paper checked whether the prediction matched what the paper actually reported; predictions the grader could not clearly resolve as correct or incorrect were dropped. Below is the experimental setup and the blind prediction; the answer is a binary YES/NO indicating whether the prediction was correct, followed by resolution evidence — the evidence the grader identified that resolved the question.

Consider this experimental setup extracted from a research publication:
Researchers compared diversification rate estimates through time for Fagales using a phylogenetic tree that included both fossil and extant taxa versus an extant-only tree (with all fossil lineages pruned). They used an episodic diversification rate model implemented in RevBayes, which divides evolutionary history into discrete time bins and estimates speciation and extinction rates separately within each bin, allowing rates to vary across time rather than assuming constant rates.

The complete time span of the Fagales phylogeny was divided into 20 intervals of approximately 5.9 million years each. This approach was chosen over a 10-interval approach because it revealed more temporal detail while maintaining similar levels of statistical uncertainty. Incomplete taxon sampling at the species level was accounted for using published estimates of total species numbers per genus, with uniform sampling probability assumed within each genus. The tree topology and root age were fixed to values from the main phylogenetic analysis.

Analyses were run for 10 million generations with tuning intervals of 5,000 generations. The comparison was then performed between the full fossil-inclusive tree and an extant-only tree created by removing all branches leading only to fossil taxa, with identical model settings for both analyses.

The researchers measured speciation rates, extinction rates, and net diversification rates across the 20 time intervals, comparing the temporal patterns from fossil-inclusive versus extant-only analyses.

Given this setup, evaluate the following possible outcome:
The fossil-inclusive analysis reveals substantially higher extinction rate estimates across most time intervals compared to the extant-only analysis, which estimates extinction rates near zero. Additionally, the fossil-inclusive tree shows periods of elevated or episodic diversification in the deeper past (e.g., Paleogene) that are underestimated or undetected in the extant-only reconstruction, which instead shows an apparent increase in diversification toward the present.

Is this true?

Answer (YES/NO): NO